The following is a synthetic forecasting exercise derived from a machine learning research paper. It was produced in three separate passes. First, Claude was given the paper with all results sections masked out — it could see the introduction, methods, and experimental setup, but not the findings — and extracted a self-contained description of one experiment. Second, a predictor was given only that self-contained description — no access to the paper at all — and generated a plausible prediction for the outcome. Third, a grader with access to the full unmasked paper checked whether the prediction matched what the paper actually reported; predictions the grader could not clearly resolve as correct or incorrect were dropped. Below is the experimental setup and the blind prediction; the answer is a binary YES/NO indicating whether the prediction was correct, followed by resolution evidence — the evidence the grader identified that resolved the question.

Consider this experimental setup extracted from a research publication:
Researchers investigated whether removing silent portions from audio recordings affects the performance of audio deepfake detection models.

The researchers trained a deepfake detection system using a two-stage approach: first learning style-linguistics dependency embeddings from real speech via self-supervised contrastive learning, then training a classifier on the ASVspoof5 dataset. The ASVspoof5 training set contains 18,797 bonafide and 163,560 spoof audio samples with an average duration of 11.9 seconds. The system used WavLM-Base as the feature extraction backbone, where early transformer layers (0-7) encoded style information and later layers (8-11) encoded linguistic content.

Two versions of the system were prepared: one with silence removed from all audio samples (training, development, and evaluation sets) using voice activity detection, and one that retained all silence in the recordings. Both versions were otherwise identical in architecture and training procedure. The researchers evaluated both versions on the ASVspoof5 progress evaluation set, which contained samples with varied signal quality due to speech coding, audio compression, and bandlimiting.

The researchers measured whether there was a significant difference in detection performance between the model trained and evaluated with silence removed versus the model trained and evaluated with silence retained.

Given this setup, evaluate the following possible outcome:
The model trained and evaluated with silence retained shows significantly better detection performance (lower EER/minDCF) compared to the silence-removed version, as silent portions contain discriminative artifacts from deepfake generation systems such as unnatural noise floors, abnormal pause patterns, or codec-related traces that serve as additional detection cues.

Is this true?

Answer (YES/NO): NO